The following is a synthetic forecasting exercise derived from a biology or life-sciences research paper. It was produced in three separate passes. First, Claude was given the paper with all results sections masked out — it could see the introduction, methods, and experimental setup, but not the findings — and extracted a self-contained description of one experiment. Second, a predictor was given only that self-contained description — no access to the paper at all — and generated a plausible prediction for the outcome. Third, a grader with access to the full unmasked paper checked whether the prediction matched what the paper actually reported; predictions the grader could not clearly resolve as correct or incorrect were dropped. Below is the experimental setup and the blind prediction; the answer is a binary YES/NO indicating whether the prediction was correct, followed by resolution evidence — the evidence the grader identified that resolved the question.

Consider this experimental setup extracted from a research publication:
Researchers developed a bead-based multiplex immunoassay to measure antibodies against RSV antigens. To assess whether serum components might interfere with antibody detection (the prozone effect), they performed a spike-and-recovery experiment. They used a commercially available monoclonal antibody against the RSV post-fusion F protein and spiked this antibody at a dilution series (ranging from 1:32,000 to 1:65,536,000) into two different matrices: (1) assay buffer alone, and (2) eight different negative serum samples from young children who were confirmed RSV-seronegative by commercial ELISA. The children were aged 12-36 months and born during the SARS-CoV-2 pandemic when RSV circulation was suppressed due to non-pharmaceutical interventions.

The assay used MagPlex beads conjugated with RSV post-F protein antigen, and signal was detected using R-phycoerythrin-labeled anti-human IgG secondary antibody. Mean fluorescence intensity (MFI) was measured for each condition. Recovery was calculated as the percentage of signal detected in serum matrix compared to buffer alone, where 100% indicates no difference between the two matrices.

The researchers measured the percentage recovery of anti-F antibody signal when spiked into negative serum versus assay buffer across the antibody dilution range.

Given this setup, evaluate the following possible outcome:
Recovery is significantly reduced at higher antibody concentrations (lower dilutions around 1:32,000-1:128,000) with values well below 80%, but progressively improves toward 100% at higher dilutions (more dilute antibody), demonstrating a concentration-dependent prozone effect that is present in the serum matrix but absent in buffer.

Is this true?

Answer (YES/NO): NO